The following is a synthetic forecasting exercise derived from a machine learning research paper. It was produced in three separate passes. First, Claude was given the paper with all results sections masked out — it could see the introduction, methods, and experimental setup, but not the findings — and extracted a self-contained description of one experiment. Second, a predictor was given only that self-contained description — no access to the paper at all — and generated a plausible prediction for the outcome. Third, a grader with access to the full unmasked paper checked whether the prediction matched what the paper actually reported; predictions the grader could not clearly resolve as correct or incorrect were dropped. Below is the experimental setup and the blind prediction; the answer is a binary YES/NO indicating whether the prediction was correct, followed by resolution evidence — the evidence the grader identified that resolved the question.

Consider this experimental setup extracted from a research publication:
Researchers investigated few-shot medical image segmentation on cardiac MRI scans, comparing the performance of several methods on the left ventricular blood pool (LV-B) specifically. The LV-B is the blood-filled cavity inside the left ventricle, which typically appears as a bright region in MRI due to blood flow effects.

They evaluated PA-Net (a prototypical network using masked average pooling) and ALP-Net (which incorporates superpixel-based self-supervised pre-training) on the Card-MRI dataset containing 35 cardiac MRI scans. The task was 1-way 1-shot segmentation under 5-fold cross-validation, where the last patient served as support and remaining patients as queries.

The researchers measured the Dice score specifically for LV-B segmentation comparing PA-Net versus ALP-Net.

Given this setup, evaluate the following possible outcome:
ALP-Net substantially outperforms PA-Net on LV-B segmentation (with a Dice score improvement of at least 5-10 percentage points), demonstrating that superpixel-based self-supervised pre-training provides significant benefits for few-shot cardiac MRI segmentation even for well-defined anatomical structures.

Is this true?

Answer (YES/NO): NO